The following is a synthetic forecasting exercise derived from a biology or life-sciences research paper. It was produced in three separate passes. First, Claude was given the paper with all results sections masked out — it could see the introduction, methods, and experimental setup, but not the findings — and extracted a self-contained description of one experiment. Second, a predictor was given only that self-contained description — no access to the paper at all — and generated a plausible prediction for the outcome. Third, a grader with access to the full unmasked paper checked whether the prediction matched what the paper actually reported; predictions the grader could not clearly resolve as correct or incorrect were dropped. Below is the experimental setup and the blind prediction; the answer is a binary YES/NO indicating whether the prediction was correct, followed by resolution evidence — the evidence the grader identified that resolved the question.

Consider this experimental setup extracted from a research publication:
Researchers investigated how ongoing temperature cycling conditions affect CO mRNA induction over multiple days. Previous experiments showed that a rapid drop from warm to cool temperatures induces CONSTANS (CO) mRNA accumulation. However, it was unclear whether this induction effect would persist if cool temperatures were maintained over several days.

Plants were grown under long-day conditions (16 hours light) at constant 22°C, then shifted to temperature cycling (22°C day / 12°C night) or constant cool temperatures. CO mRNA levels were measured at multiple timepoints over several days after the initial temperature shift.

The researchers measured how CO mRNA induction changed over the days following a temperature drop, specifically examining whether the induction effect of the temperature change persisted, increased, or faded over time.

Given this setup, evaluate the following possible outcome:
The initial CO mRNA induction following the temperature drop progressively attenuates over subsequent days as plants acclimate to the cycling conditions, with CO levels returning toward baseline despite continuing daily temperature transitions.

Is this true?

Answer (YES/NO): YES